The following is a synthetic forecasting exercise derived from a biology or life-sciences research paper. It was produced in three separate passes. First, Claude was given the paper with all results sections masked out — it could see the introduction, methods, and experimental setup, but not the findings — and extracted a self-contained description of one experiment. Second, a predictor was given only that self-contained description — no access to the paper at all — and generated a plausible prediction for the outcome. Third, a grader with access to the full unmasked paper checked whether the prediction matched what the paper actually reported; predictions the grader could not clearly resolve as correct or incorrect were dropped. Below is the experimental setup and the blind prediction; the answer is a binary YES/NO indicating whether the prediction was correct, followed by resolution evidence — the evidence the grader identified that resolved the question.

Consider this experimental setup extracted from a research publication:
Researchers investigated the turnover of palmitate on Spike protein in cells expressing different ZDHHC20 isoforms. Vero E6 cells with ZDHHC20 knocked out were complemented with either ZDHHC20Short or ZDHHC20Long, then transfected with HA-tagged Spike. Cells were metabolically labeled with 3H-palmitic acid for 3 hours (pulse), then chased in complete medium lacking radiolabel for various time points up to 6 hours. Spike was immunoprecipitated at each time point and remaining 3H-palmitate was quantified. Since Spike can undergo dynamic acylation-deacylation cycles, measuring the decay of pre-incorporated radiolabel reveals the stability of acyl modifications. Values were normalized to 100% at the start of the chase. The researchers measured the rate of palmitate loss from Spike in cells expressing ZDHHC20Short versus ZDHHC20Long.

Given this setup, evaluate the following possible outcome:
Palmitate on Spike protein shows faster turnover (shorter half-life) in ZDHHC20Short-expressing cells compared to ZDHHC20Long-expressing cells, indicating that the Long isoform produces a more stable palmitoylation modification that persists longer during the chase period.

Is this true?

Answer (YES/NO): YES